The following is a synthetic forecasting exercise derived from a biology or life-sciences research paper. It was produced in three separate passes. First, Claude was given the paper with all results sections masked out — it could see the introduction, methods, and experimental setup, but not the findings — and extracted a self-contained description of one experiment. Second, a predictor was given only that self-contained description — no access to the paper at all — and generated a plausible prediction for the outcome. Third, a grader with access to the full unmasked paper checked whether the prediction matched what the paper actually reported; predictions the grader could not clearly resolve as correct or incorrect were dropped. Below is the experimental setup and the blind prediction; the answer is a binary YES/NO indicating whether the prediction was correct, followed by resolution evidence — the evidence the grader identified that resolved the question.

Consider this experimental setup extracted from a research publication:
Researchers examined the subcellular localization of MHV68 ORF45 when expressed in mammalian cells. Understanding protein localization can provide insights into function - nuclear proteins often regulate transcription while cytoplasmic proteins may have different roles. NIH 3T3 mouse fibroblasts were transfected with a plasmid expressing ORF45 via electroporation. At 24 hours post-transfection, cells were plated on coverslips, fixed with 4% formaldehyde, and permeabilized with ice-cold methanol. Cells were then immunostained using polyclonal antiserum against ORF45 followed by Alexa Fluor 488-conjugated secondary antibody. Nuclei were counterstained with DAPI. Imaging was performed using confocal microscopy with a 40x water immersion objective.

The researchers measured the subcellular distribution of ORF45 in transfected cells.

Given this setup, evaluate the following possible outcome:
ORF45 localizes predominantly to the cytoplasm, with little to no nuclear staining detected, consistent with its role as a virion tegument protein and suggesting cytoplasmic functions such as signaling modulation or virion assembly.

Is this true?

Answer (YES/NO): NO